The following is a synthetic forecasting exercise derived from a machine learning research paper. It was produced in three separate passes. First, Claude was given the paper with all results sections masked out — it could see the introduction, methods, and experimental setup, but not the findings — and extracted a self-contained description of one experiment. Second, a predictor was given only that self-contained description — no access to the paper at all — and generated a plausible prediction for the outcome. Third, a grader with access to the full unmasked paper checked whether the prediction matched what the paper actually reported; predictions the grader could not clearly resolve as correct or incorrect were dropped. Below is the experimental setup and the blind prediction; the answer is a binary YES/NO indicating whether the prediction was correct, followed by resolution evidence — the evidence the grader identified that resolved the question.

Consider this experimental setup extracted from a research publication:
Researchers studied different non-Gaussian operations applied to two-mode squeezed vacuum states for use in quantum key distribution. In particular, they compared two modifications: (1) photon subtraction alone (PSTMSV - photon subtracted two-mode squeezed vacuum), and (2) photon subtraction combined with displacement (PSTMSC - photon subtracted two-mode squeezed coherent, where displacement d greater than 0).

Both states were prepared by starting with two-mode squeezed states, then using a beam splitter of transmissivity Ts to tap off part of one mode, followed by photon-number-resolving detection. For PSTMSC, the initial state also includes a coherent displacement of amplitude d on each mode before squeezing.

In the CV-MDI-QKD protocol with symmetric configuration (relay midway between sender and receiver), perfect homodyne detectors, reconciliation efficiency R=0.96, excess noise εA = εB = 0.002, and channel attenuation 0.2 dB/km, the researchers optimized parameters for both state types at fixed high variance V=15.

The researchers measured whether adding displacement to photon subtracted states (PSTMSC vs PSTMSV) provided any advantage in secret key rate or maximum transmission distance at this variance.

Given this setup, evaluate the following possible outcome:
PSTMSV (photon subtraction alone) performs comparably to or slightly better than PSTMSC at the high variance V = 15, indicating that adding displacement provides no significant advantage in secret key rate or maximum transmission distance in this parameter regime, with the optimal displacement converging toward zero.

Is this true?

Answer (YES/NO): NO